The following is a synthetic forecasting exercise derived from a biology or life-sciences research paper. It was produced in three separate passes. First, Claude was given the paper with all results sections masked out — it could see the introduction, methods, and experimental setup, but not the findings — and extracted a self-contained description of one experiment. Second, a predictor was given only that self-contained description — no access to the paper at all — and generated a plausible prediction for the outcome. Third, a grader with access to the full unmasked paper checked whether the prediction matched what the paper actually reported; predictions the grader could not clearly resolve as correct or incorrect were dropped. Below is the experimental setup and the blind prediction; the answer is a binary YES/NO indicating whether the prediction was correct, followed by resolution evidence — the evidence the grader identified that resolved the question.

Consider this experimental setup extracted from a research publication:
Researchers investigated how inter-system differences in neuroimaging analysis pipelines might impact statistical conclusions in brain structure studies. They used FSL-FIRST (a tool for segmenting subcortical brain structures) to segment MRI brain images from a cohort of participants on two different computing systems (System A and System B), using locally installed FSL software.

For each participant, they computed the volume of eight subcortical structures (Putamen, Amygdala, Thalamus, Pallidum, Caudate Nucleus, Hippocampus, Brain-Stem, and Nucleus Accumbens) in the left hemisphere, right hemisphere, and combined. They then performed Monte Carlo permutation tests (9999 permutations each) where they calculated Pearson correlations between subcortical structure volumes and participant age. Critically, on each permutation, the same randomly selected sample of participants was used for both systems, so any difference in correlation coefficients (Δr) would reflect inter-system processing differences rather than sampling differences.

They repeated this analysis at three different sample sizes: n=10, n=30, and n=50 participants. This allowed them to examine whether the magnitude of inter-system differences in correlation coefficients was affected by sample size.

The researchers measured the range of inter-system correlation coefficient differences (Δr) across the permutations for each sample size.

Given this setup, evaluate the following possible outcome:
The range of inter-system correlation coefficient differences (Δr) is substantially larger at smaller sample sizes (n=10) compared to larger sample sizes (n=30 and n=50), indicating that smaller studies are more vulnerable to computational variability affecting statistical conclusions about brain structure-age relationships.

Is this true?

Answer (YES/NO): YES